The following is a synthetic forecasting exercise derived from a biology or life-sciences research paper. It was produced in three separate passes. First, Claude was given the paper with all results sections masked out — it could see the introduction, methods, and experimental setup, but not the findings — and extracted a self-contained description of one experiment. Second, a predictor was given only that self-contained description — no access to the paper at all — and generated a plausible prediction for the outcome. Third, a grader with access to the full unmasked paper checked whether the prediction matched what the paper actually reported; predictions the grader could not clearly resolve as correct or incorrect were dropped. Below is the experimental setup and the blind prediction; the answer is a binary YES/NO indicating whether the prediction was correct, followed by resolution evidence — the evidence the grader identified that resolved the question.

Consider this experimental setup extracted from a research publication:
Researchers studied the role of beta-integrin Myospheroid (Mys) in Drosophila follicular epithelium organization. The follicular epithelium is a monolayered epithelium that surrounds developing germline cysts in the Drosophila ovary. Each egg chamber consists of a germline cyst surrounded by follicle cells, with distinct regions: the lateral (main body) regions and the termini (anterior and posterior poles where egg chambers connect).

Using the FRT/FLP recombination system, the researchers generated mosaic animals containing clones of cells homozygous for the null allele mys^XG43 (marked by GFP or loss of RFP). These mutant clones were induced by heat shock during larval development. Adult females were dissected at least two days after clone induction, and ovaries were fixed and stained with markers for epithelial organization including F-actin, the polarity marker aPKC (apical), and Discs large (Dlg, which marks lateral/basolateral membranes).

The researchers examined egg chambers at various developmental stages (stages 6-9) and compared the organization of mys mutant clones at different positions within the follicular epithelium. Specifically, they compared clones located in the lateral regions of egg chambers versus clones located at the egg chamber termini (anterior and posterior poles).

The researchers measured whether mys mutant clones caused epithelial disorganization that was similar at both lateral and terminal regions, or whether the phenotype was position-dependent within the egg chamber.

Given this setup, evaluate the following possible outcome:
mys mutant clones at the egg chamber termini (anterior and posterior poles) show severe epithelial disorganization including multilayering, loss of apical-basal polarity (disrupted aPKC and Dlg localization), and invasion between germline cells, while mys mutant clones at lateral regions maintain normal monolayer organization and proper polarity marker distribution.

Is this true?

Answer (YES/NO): NO